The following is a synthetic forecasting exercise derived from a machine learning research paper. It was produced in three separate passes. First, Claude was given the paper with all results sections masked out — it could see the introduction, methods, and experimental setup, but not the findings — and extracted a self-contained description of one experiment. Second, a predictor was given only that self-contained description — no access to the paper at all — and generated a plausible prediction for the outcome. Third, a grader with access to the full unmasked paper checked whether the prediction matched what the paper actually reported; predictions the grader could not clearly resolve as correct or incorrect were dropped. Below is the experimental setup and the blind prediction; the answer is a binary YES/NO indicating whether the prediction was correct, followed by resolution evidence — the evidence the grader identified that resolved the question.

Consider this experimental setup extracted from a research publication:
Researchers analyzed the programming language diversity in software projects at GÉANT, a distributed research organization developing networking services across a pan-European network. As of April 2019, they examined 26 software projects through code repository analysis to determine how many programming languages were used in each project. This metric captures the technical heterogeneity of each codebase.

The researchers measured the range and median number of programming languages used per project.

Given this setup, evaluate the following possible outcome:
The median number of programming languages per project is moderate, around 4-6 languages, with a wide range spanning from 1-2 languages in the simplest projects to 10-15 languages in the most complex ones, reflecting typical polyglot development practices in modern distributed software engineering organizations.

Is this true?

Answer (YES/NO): NO